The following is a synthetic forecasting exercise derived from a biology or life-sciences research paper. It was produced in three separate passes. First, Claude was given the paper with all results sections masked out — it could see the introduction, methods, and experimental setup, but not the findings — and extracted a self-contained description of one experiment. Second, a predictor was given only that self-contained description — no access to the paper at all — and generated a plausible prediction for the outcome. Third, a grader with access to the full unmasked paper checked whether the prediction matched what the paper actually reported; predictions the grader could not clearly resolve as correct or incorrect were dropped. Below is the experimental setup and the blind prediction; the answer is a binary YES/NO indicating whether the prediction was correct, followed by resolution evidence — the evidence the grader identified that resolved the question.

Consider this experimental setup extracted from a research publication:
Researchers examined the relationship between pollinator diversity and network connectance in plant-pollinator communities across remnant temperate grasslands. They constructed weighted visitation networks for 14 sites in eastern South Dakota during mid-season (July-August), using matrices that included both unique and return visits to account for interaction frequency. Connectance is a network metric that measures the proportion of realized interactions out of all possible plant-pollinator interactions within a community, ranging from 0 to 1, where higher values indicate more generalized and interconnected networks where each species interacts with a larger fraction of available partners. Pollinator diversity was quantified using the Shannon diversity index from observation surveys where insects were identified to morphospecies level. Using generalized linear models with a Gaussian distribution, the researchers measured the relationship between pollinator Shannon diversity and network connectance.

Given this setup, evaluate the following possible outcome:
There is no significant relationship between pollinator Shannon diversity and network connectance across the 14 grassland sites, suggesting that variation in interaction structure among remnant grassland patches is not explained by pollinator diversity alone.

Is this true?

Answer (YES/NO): NO